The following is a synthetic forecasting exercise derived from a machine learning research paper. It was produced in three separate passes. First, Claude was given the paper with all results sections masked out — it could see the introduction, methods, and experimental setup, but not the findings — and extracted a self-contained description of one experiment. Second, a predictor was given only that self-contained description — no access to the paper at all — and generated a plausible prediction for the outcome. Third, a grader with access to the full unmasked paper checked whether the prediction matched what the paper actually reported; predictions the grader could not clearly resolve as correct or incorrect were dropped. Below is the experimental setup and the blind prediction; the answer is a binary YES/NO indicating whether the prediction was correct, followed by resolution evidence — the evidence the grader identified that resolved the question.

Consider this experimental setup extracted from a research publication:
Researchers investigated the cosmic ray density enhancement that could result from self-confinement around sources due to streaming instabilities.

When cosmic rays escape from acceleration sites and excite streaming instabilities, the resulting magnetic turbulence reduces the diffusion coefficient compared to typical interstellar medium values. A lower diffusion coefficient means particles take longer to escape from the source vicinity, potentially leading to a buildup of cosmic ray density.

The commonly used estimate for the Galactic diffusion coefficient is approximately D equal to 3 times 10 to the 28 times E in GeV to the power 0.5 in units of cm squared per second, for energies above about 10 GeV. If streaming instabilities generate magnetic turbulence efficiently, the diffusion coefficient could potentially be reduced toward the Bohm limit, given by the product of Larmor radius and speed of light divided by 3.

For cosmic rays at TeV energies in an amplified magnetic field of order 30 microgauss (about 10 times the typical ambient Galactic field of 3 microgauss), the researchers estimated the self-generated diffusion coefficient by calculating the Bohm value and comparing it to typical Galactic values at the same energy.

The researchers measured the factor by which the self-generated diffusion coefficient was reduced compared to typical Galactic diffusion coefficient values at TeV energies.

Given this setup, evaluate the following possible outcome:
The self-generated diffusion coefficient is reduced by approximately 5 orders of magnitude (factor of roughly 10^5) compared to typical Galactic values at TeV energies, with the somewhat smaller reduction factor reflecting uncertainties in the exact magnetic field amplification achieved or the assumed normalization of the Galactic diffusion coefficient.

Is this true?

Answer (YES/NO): YES